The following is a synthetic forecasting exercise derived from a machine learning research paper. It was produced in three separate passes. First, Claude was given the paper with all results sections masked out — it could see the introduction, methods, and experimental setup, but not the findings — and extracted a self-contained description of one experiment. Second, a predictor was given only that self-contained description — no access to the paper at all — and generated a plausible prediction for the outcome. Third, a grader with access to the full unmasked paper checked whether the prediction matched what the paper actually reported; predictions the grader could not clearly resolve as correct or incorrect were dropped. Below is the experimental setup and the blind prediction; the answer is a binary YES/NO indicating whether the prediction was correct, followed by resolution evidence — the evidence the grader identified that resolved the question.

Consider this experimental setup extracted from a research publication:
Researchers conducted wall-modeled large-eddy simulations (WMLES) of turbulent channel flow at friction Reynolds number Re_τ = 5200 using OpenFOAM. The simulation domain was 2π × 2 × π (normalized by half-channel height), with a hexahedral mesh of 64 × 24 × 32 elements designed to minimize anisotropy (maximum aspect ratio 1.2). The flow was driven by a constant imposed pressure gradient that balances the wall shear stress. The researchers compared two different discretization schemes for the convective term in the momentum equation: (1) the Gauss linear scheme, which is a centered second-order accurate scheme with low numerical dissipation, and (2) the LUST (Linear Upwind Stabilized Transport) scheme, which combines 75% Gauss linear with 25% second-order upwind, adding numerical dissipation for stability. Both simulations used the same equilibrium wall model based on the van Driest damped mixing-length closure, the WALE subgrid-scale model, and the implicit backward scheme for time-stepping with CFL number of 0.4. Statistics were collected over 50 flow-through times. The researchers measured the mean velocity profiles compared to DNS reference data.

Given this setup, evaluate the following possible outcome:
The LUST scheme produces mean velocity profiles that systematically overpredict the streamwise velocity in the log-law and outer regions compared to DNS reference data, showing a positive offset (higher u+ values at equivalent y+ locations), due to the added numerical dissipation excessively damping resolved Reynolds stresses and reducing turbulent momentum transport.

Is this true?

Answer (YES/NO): NO